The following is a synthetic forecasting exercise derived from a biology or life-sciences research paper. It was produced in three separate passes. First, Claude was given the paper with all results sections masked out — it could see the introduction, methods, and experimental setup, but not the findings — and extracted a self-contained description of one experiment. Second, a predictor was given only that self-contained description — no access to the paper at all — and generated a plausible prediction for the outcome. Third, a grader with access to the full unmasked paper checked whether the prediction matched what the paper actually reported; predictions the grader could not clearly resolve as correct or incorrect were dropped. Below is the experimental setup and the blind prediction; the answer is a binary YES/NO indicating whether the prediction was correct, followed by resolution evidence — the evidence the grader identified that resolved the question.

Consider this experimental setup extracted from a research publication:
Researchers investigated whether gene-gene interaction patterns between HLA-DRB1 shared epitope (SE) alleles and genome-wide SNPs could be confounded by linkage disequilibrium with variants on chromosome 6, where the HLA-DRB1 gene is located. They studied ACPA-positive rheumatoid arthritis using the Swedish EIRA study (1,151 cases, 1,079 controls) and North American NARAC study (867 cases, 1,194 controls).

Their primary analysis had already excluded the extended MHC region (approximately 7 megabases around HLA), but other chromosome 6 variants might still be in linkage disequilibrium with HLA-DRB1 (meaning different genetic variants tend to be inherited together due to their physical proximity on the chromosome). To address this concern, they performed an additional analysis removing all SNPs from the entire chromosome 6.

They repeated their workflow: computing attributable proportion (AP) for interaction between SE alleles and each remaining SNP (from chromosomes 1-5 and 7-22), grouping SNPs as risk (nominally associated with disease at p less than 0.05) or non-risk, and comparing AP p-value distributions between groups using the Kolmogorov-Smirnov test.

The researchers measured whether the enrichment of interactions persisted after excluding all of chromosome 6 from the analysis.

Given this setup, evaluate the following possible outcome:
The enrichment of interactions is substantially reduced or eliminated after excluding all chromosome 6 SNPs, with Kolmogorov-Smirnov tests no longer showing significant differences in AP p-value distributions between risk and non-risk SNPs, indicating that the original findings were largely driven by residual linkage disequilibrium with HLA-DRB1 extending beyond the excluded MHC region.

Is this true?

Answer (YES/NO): NO